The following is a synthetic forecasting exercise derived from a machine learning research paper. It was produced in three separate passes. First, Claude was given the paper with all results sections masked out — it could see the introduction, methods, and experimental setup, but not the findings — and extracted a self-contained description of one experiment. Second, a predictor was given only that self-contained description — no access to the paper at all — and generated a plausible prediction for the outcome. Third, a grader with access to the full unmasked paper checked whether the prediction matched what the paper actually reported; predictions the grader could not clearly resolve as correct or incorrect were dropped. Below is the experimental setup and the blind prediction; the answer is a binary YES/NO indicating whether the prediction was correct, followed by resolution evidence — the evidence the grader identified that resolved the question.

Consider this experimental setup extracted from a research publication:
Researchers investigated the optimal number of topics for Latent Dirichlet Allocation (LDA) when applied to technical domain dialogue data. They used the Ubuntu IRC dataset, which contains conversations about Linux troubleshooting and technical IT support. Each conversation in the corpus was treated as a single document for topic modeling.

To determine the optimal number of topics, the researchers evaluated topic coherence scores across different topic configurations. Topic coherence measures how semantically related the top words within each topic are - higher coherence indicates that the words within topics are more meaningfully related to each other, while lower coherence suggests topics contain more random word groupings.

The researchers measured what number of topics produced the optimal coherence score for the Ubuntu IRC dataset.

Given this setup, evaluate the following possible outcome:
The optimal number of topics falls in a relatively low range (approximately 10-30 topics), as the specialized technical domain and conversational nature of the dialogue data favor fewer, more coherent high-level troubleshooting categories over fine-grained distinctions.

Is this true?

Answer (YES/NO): NO